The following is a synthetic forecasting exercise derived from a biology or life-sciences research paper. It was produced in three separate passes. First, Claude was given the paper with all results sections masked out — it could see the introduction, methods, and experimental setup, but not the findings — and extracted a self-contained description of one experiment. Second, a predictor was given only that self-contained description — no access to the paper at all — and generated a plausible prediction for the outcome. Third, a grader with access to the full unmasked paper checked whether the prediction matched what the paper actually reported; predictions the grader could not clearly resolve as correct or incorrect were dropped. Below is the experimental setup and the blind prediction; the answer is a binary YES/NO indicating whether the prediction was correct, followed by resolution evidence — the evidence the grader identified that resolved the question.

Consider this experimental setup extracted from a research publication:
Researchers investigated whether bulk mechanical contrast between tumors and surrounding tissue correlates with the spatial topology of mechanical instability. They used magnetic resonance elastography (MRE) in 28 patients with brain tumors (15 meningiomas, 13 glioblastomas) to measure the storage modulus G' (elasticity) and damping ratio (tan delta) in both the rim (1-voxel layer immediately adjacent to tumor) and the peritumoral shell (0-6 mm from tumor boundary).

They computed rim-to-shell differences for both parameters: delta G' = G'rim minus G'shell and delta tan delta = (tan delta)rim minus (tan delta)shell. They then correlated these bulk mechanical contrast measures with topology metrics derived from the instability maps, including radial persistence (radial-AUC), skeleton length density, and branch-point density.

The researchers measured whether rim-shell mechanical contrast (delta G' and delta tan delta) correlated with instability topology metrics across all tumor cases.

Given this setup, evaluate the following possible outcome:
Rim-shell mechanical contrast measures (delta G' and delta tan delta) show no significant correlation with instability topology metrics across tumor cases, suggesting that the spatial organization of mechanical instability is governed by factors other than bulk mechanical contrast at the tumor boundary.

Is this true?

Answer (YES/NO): NO